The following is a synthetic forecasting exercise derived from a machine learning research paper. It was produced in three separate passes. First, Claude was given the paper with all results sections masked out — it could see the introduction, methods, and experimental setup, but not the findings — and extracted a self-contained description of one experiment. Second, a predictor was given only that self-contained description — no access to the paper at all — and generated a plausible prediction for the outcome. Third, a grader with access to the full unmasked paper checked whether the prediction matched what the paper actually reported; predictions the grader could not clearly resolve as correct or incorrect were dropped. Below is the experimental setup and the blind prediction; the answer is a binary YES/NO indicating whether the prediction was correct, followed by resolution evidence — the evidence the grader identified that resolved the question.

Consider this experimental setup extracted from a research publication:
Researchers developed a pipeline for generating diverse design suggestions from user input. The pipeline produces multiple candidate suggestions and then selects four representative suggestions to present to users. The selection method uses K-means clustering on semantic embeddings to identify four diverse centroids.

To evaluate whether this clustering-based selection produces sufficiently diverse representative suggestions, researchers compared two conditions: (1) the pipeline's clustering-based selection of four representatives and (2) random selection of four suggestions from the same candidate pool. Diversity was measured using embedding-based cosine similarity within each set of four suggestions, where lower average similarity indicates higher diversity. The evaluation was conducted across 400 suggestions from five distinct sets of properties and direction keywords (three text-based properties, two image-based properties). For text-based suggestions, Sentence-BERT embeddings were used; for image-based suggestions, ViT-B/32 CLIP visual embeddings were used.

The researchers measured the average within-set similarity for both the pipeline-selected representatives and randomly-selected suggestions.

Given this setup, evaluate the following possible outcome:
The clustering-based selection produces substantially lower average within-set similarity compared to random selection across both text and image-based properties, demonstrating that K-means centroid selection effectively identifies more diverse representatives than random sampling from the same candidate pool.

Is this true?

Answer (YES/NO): NO